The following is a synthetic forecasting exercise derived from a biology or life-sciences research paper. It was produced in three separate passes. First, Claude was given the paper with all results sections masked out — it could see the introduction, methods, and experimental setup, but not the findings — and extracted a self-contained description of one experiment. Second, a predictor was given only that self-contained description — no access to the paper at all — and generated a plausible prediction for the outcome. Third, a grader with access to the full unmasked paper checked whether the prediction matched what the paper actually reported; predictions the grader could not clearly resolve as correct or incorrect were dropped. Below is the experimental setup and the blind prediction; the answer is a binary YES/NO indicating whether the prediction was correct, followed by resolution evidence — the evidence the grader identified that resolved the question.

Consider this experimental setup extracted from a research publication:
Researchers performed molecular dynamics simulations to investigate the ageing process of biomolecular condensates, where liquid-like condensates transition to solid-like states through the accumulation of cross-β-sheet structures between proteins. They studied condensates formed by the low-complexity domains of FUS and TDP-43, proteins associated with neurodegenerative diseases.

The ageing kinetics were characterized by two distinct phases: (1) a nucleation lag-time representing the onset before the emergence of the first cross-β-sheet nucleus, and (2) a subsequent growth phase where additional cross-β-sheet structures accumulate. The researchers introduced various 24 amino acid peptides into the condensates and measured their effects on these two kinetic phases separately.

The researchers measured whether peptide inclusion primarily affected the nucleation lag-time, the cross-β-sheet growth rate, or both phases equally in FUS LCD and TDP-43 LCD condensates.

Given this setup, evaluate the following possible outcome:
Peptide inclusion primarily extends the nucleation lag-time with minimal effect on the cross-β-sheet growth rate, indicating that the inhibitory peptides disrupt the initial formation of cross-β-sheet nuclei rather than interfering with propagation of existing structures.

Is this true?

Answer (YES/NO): YES